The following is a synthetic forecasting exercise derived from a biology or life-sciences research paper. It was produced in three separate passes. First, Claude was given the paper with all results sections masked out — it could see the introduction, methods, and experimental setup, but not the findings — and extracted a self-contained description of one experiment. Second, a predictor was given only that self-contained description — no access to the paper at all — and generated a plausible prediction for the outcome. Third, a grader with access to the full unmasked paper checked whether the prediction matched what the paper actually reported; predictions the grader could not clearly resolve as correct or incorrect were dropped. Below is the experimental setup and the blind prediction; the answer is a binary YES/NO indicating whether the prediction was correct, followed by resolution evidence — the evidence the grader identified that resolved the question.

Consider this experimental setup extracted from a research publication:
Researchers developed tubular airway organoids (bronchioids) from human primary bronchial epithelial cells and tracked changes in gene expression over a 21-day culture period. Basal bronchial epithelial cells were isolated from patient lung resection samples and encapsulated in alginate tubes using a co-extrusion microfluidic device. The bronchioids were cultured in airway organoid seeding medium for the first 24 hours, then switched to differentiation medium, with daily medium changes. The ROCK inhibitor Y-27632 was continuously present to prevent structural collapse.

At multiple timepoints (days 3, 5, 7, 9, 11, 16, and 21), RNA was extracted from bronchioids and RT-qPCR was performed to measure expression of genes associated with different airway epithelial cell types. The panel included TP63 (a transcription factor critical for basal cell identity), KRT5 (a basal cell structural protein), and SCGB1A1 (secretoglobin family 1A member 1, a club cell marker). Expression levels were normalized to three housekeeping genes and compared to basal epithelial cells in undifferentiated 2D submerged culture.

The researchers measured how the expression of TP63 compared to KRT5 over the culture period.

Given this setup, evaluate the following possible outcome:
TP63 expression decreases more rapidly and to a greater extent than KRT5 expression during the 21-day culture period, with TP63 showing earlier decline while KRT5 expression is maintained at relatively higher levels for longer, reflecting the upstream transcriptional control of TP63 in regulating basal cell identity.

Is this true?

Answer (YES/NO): YES